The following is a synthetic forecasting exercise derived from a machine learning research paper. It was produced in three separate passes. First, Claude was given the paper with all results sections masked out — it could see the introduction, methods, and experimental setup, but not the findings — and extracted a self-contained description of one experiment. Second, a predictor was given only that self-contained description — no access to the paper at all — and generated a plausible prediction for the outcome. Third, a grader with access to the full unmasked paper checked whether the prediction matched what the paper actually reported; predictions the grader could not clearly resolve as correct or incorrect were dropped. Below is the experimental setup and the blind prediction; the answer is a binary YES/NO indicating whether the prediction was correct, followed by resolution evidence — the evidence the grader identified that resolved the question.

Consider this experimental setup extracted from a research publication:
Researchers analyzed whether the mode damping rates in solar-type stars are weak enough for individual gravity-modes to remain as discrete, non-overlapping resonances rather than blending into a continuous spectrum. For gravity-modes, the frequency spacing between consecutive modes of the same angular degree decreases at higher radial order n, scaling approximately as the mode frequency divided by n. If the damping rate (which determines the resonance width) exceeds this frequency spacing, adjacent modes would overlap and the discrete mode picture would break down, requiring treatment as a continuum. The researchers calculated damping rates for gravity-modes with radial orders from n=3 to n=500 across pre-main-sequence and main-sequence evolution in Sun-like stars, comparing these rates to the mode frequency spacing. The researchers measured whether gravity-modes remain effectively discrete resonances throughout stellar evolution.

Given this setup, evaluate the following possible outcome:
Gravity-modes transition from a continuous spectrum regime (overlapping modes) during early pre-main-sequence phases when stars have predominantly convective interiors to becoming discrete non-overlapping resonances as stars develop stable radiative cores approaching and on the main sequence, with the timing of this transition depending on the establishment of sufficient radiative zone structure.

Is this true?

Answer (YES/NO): NO